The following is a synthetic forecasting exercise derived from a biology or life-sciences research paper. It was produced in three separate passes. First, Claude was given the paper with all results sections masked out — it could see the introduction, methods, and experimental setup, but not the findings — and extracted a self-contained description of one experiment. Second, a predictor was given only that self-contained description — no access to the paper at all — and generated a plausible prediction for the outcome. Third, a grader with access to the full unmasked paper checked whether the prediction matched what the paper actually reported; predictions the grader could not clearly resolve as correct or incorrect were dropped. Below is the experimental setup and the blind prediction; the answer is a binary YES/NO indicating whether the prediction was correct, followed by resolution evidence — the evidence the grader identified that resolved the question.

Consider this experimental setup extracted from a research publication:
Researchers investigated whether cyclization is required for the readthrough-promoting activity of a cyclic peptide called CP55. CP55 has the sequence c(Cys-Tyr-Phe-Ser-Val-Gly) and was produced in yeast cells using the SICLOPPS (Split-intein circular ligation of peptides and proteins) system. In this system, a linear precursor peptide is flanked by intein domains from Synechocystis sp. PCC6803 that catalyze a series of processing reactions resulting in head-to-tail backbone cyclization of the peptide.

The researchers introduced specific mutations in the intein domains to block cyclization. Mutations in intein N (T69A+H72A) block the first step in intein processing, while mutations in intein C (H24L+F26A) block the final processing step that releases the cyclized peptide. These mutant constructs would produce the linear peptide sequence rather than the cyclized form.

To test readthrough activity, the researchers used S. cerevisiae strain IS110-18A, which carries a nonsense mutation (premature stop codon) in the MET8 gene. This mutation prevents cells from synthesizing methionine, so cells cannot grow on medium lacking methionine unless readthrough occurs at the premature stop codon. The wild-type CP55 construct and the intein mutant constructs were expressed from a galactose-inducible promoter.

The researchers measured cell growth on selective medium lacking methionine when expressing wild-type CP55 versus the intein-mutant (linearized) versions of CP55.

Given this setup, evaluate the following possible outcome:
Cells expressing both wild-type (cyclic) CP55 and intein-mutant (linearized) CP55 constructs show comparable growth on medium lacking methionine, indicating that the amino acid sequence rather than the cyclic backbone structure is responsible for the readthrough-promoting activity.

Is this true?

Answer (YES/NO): NO